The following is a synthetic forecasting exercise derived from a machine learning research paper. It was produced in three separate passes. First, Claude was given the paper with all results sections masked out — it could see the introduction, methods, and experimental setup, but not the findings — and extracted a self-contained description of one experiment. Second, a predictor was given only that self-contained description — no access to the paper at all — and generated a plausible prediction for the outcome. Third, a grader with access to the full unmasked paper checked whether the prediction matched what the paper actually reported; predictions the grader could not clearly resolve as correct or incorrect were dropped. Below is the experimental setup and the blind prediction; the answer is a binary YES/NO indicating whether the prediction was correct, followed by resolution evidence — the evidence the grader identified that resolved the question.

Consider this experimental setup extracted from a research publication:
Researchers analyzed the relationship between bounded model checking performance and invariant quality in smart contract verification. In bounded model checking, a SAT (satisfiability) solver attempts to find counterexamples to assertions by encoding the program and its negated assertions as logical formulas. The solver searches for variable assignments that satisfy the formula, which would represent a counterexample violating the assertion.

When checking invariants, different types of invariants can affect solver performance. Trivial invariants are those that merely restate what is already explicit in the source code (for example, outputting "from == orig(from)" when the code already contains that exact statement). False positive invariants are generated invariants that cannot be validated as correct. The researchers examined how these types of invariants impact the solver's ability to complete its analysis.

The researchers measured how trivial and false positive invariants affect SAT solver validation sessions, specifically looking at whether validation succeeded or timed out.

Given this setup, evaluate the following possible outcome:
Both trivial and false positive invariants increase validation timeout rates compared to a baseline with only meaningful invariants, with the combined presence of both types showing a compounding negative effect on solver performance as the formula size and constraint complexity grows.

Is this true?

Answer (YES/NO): NO